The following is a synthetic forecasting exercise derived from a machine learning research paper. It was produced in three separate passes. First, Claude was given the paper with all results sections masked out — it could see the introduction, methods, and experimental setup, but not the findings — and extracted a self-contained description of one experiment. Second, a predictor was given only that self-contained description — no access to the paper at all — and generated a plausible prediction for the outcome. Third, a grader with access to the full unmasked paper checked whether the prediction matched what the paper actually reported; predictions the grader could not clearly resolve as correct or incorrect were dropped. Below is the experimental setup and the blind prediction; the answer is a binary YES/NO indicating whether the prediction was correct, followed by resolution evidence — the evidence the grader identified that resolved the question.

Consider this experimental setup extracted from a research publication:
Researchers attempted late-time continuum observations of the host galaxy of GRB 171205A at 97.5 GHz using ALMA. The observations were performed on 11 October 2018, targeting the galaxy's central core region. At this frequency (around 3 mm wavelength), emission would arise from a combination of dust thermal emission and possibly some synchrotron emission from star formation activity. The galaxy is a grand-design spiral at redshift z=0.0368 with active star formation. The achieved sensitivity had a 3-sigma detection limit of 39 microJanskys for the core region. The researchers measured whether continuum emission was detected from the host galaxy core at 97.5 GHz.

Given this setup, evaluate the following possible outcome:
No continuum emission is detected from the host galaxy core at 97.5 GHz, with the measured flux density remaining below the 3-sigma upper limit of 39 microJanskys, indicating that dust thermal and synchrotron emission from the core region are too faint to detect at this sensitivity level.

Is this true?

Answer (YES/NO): YES